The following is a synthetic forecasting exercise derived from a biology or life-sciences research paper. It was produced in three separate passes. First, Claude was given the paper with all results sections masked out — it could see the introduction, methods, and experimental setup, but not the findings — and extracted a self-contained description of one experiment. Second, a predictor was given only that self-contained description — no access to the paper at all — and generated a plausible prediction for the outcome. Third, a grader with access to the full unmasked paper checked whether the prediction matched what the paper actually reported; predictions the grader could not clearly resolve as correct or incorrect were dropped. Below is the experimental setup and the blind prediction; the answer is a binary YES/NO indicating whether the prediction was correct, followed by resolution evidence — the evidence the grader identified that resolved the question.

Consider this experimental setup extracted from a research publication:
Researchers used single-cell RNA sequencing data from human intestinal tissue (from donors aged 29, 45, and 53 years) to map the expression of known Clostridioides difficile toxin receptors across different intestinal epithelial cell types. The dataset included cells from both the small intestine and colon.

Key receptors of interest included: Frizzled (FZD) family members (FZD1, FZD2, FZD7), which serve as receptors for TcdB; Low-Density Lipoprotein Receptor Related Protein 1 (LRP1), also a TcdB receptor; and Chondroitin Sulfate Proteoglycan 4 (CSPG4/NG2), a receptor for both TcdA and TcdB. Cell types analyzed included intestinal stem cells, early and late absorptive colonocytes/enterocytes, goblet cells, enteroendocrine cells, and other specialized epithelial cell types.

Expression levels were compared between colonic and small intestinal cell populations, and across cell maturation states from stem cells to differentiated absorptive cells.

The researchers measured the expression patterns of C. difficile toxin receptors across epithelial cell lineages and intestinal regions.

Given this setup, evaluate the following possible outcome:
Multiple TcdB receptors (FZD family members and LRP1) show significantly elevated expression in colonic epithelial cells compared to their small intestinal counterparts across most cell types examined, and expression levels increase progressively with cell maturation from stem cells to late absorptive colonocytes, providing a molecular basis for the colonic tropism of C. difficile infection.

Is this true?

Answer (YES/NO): NO